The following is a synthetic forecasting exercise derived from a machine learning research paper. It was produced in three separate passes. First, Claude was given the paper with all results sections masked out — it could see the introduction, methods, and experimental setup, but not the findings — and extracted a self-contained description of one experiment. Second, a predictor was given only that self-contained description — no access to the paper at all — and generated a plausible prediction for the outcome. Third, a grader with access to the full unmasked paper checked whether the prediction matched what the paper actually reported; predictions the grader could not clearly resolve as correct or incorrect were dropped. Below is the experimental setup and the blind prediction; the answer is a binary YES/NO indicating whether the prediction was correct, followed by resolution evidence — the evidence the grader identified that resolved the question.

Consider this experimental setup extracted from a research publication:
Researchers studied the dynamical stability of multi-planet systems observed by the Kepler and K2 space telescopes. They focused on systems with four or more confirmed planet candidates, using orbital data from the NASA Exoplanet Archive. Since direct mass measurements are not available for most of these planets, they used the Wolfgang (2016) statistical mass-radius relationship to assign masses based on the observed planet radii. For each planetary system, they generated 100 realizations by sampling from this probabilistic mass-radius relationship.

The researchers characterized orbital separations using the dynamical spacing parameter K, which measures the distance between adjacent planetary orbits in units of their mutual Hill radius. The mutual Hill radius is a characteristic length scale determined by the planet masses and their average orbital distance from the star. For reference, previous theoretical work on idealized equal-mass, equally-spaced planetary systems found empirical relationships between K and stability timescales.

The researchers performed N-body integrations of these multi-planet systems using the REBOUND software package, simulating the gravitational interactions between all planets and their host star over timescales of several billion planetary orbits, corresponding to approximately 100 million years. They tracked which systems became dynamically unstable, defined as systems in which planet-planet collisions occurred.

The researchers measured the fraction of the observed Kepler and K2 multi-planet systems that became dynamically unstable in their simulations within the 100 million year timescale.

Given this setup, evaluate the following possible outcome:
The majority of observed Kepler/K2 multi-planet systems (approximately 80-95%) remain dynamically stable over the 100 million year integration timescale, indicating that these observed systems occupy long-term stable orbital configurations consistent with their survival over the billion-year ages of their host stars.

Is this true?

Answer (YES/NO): YES